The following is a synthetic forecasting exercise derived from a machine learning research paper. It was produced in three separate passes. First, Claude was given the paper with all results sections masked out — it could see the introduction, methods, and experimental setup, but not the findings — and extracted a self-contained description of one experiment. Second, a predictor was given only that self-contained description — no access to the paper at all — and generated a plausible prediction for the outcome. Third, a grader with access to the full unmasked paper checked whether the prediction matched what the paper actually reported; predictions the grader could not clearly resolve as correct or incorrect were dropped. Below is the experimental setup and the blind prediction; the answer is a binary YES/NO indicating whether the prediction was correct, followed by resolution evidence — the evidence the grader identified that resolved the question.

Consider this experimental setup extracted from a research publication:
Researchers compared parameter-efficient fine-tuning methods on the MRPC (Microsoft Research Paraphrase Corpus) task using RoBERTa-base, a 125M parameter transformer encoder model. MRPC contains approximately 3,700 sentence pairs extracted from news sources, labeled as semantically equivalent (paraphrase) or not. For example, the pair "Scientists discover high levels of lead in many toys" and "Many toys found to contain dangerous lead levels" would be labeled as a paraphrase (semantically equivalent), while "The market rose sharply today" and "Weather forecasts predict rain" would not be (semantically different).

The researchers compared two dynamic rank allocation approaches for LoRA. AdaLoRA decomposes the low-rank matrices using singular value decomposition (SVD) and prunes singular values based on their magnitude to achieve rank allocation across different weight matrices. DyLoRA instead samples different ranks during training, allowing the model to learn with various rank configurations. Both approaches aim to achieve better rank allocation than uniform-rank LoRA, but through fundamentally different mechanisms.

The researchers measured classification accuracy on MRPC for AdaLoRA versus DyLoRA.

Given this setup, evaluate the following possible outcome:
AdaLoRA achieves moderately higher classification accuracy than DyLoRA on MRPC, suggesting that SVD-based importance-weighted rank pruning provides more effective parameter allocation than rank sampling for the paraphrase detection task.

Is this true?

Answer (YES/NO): NO